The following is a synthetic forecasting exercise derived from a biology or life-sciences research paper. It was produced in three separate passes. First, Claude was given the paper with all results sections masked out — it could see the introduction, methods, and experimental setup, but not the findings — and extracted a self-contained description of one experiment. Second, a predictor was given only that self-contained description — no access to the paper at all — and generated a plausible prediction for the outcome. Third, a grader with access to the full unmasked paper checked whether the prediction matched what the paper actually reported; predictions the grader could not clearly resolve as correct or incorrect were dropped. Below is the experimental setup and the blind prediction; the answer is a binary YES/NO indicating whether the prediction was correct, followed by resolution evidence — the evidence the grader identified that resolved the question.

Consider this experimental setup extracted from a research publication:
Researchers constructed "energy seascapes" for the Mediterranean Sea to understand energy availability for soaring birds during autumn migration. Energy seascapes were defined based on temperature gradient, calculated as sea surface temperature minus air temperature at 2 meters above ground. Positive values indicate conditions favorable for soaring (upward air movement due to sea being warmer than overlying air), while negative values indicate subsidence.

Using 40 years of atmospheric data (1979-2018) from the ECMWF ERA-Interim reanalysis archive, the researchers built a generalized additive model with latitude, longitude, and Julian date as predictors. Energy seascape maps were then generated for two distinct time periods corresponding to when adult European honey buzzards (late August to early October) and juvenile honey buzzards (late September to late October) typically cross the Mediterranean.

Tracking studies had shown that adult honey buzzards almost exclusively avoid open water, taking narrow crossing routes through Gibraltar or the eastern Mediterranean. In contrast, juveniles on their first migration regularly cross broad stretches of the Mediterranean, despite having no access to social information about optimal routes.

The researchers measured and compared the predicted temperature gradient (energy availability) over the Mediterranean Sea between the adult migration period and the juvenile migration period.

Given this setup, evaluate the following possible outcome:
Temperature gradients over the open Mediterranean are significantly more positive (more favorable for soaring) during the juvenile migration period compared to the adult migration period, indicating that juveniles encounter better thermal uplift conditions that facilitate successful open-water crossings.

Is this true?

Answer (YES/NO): YES